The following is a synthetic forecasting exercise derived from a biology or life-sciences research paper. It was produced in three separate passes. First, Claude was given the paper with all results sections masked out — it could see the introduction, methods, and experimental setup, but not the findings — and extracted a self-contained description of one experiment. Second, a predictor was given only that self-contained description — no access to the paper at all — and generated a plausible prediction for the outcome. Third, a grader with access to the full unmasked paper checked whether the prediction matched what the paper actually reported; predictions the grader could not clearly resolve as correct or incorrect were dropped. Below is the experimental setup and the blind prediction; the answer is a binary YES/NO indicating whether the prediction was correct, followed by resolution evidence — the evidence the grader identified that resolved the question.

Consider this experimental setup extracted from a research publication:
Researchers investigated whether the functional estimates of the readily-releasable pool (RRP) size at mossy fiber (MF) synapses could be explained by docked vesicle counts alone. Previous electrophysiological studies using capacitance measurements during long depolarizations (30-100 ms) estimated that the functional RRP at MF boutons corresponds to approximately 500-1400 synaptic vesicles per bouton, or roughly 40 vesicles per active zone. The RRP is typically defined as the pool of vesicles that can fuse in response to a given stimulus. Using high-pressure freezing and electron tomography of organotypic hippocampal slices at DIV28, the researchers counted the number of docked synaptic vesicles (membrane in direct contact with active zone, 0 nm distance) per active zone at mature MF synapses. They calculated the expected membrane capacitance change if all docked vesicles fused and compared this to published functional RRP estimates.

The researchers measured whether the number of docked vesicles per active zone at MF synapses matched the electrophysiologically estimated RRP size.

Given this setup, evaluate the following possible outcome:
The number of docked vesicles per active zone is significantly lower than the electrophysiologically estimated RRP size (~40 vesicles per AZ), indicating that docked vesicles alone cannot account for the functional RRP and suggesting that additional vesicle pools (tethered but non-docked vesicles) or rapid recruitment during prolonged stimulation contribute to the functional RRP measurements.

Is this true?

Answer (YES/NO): YES